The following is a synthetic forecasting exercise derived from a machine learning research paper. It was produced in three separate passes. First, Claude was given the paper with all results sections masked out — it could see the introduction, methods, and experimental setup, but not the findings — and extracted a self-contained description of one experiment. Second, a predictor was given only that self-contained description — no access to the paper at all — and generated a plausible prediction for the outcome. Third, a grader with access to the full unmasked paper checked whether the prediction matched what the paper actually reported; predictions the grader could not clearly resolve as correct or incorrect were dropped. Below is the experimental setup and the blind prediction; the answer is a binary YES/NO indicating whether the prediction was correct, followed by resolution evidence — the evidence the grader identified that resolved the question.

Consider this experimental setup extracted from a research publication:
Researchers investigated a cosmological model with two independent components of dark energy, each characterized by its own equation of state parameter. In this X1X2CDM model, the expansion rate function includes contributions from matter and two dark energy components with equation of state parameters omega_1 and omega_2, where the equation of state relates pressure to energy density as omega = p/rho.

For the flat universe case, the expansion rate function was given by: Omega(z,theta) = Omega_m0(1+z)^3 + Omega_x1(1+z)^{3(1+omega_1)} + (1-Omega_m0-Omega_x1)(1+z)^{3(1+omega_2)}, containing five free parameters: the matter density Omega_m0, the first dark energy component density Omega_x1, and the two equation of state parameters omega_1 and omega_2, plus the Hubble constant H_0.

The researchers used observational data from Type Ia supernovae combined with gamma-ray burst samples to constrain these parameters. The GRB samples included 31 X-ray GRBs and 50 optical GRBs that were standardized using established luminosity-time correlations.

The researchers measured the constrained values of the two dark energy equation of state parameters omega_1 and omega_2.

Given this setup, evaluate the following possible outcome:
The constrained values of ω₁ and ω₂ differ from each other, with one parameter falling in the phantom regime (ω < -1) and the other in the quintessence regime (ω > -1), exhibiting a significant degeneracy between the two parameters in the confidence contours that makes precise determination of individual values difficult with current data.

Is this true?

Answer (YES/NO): NO